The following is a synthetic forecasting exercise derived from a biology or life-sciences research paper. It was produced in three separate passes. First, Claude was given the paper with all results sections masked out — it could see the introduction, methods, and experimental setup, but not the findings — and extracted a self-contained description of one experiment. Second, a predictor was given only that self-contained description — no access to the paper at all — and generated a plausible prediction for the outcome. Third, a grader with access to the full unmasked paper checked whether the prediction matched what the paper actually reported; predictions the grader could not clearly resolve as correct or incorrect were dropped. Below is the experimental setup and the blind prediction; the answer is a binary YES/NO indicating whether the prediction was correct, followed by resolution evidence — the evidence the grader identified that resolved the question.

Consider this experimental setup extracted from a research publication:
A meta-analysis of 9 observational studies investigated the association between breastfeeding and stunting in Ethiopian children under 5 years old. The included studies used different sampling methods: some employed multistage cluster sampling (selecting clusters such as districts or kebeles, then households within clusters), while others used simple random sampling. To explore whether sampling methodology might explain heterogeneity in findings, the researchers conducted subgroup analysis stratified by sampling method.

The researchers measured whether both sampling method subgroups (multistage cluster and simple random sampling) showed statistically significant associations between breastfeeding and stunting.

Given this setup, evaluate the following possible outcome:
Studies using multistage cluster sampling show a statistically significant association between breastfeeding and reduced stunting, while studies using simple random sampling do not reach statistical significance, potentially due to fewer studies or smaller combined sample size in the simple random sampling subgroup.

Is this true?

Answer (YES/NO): NO